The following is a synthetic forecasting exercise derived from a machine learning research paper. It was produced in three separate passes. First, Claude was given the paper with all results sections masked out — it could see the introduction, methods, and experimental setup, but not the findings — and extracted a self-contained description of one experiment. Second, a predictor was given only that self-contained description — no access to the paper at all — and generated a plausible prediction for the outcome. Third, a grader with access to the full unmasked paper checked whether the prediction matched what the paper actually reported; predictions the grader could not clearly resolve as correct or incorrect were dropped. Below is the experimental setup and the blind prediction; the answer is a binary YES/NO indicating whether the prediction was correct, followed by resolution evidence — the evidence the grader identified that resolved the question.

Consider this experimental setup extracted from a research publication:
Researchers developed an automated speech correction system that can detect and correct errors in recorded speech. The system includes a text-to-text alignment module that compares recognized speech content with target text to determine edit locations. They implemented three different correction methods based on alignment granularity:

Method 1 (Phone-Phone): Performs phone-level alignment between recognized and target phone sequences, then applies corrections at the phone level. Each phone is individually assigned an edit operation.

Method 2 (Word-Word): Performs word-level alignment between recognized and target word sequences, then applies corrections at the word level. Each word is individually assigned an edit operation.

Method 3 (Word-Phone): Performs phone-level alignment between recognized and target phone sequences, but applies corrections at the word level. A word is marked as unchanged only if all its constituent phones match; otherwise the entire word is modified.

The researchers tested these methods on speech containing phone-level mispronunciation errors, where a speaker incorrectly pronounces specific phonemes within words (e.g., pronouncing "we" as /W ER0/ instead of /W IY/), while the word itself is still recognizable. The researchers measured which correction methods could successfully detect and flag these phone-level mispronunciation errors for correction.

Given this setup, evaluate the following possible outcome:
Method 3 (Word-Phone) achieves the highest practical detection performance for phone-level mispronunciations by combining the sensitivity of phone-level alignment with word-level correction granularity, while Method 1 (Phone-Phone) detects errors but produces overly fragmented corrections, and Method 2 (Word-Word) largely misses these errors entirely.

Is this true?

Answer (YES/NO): NO